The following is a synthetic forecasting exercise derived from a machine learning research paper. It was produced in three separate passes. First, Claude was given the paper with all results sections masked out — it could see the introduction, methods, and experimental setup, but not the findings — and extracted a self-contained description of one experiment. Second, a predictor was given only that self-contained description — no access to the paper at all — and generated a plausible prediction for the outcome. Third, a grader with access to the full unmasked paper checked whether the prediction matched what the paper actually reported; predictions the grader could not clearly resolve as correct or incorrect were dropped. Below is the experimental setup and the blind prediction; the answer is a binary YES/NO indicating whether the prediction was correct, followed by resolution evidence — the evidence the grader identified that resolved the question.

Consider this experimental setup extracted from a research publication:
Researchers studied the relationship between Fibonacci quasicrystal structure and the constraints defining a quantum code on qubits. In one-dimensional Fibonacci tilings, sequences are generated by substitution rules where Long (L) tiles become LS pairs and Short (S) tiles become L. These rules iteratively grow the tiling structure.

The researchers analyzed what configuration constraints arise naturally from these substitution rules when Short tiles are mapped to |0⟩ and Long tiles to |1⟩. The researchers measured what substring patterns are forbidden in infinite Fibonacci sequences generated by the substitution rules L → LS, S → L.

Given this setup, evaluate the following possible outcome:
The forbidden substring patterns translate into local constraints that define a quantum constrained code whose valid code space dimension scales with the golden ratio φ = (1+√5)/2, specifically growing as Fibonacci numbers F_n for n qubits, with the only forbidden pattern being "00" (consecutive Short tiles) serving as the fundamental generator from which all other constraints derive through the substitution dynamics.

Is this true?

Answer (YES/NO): NO